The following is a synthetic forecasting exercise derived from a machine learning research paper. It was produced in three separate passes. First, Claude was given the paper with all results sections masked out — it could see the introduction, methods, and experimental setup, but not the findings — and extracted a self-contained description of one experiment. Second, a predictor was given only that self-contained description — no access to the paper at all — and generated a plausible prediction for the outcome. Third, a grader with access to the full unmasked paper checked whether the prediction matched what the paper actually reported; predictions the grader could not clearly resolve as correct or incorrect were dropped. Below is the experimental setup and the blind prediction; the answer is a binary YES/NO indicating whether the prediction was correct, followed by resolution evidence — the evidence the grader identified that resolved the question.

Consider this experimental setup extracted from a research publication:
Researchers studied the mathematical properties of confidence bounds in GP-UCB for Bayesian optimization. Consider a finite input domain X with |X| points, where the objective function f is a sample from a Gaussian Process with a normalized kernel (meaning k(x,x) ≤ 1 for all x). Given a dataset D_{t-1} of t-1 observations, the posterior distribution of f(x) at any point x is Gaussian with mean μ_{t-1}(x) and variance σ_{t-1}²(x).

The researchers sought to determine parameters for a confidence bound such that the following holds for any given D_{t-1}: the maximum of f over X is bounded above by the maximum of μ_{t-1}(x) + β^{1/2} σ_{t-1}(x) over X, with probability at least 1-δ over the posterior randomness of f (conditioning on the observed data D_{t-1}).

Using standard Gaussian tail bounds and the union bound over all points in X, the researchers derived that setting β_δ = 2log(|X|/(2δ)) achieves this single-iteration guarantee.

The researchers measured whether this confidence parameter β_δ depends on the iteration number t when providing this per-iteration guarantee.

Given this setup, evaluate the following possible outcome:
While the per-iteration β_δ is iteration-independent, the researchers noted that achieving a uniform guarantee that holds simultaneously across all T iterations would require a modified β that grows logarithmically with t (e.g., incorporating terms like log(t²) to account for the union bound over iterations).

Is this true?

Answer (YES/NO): YES